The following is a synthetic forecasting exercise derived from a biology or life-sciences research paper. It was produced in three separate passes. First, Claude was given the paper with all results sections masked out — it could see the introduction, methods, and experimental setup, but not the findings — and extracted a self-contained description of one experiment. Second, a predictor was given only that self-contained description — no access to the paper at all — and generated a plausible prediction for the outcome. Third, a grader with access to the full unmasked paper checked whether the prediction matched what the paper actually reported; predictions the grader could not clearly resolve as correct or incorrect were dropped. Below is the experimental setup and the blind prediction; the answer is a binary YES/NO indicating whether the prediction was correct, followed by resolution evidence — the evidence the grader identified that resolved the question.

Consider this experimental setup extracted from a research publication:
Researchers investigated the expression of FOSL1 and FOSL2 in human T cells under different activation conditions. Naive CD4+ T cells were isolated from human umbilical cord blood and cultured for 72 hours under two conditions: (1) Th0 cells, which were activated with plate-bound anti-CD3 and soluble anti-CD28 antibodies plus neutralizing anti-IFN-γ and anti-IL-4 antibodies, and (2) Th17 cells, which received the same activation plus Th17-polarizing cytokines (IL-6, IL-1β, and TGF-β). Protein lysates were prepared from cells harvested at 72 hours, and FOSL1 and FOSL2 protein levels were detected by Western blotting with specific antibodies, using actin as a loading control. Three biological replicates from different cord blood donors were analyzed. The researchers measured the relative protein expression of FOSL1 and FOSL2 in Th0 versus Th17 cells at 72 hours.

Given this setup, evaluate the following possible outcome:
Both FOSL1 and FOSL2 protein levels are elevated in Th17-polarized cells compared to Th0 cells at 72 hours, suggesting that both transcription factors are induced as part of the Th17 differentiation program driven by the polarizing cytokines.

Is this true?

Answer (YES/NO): YES